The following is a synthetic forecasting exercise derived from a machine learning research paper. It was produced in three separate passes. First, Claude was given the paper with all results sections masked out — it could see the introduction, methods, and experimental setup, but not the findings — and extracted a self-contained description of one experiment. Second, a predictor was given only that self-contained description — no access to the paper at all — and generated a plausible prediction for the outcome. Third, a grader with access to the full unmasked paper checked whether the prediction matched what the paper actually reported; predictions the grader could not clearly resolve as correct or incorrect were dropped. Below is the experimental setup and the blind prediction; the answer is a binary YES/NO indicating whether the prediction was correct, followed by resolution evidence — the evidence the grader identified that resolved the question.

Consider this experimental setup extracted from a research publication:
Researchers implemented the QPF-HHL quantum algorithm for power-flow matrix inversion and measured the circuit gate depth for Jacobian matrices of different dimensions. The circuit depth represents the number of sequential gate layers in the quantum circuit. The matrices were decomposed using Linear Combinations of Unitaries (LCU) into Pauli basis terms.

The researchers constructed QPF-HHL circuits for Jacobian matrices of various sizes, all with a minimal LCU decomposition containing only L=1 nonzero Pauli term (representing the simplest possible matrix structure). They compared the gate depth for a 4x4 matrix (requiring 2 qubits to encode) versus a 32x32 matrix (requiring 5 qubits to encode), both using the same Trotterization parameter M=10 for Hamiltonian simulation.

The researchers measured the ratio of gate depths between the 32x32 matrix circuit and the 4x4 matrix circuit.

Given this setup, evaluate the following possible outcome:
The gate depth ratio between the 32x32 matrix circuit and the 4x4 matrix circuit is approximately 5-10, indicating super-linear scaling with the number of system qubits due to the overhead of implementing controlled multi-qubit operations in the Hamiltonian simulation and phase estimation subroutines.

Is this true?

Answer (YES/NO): YES